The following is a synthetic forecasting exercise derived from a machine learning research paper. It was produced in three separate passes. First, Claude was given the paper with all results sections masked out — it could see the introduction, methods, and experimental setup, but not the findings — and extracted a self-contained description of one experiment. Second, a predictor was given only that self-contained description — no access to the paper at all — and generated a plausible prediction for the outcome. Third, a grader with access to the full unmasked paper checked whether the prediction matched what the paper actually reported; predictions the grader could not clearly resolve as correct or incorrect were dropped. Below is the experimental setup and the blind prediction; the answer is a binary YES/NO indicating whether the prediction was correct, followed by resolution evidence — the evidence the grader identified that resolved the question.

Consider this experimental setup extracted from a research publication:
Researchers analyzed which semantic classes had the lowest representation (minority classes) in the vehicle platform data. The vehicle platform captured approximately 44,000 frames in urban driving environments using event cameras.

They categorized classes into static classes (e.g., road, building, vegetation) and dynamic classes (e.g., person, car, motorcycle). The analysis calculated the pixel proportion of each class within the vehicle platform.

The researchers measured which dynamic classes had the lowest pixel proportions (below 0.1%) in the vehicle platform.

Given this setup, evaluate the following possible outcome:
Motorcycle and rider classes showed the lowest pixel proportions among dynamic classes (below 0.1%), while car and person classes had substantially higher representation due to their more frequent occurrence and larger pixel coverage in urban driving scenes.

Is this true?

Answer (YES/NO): YES